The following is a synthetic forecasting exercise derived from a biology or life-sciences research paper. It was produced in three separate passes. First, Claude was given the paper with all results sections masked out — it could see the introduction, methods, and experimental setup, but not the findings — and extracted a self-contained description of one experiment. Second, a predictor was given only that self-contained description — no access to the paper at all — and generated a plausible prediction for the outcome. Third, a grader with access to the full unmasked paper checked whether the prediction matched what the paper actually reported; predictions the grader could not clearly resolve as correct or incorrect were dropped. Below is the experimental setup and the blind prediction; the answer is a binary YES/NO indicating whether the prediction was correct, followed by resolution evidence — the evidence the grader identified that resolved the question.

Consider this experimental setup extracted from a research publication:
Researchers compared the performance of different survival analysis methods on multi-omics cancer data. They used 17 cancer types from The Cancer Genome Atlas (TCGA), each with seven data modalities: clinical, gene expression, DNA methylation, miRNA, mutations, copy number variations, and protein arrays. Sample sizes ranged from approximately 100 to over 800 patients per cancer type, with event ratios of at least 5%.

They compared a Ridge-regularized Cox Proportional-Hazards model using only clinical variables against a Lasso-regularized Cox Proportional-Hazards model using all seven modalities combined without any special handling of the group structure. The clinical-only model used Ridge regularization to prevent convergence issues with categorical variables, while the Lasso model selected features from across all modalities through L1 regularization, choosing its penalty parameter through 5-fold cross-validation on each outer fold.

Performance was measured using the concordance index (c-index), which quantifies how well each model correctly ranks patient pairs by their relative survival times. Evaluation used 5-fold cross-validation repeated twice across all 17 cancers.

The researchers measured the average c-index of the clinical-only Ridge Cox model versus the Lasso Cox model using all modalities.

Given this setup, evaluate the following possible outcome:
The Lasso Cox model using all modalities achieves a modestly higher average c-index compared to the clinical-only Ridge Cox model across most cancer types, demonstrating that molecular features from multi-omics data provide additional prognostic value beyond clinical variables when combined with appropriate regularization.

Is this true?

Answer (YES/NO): NO